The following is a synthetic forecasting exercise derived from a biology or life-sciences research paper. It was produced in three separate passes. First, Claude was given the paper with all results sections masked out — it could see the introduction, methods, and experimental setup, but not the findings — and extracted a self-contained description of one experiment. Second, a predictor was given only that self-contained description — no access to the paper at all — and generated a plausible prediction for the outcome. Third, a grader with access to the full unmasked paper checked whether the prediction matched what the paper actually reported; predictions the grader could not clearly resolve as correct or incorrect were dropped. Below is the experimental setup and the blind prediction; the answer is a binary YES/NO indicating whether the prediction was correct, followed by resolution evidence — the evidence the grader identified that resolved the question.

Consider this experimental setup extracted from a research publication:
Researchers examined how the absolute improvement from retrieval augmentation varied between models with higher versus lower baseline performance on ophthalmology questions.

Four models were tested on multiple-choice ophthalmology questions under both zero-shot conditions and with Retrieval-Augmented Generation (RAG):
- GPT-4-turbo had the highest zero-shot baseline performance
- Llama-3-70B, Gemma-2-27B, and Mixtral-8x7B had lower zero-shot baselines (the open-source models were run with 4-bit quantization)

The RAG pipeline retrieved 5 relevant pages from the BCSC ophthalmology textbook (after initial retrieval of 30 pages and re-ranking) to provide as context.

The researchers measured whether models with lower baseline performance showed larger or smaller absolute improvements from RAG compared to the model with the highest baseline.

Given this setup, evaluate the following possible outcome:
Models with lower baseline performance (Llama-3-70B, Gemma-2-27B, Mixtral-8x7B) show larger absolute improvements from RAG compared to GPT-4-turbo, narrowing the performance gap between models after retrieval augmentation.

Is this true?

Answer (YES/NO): YES